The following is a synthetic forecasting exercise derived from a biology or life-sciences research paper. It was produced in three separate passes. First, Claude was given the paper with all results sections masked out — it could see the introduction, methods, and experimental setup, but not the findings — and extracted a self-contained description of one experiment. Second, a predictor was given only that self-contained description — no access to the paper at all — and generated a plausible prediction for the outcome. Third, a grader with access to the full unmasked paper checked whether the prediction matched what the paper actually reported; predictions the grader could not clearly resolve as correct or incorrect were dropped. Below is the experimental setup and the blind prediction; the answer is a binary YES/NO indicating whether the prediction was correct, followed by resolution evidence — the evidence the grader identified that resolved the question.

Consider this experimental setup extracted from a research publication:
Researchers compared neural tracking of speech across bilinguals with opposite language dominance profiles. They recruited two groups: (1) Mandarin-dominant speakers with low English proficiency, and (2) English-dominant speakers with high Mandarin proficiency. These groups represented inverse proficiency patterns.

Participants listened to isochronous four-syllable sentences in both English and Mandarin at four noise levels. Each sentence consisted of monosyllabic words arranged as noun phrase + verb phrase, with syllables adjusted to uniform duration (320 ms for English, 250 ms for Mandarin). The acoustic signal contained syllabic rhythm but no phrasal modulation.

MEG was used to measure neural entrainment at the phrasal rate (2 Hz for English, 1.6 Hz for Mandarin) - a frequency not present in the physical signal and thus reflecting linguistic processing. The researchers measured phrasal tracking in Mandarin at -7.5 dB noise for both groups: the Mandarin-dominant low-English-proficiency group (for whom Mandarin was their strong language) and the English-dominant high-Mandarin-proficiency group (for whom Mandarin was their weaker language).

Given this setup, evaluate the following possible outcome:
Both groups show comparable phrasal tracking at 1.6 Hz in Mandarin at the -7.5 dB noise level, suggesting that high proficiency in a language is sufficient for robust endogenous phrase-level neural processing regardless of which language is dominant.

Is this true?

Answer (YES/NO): NO